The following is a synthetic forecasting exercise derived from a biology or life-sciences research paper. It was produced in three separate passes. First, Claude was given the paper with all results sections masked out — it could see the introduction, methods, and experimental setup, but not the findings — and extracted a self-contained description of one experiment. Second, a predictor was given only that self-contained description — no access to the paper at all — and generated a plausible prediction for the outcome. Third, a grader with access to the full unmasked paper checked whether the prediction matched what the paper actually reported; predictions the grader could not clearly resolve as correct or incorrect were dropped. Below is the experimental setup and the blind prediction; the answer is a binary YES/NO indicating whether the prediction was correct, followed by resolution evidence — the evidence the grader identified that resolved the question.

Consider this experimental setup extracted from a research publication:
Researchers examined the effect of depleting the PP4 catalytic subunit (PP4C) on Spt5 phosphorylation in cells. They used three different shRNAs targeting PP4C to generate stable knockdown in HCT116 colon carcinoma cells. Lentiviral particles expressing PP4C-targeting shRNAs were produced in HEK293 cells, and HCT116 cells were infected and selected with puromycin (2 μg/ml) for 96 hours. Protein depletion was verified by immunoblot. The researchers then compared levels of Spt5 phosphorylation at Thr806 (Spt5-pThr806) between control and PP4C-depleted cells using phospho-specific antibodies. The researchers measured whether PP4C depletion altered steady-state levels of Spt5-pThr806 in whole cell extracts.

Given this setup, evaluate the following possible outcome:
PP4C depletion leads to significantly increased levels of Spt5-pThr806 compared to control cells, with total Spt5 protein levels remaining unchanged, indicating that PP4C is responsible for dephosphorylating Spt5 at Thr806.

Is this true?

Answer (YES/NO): YES